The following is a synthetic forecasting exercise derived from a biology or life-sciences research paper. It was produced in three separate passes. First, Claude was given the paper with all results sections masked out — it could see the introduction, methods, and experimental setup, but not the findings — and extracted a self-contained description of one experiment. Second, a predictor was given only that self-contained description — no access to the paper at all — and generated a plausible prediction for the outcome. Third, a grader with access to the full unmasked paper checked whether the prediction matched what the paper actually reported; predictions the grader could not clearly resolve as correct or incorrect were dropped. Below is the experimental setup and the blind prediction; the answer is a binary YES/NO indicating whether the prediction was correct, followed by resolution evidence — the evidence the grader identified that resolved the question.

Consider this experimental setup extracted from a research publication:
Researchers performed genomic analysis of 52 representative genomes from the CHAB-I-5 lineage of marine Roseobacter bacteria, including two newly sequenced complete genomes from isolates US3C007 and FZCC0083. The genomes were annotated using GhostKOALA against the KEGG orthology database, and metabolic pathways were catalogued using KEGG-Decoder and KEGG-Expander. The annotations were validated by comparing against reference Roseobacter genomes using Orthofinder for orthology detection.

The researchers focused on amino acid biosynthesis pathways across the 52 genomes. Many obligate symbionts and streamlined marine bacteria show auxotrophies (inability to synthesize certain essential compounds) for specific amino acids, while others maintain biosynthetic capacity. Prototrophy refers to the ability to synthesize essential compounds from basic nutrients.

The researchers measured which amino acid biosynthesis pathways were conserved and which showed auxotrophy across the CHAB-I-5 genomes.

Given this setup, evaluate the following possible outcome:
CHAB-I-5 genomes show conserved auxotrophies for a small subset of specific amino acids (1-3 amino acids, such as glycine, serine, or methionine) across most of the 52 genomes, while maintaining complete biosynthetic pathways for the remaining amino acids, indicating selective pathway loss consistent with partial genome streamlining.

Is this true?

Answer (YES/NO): NO